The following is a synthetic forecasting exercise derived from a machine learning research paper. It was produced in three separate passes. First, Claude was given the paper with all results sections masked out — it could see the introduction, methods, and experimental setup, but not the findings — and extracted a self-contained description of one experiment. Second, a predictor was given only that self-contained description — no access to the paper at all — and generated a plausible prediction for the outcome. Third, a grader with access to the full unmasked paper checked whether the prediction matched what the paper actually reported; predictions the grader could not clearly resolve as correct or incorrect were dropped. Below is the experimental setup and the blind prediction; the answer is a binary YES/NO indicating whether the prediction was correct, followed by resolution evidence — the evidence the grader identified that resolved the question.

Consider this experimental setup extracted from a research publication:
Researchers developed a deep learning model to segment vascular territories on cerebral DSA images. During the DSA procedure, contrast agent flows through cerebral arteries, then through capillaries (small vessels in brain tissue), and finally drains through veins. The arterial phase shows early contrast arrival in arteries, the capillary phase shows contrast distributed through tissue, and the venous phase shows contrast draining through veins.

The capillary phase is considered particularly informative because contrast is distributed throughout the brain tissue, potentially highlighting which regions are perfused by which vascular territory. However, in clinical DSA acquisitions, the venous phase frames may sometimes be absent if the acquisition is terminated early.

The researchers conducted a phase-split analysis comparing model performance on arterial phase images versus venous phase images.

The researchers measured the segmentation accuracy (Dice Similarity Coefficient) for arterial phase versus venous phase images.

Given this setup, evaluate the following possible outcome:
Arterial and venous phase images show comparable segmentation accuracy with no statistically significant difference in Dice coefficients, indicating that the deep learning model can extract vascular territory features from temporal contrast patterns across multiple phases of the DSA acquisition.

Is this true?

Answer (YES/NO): YES